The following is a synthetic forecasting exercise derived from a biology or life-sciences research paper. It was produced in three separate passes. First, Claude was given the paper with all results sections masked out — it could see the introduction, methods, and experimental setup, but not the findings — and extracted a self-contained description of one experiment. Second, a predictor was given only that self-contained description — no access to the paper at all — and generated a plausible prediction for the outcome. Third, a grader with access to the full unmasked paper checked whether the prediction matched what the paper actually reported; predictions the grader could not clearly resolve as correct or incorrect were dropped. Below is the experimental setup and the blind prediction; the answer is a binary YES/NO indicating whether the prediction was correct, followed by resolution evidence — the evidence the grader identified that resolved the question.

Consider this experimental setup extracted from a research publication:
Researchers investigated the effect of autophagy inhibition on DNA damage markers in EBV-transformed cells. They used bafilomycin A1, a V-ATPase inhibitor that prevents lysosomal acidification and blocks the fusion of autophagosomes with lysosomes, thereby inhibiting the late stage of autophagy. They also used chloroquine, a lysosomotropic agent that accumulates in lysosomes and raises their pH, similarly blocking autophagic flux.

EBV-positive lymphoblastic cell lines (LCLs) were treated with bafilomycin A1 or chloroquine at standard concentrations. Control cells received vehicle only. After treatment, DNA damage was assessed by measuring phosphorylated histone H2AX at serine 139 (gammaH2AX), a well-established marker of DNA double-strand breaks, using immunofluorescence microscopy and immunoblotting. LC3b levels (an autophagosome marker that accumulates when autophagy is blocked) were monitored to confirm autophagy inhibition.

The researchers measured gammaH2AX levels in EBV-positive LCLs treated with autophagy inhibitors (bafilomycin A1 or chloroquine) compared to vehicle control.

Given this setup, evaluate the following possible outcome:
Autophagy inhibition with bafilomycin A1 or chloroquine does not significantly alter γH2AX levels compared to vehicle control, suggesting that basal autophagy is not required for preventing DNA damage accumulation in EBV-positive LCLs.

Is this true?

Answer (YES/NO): NO